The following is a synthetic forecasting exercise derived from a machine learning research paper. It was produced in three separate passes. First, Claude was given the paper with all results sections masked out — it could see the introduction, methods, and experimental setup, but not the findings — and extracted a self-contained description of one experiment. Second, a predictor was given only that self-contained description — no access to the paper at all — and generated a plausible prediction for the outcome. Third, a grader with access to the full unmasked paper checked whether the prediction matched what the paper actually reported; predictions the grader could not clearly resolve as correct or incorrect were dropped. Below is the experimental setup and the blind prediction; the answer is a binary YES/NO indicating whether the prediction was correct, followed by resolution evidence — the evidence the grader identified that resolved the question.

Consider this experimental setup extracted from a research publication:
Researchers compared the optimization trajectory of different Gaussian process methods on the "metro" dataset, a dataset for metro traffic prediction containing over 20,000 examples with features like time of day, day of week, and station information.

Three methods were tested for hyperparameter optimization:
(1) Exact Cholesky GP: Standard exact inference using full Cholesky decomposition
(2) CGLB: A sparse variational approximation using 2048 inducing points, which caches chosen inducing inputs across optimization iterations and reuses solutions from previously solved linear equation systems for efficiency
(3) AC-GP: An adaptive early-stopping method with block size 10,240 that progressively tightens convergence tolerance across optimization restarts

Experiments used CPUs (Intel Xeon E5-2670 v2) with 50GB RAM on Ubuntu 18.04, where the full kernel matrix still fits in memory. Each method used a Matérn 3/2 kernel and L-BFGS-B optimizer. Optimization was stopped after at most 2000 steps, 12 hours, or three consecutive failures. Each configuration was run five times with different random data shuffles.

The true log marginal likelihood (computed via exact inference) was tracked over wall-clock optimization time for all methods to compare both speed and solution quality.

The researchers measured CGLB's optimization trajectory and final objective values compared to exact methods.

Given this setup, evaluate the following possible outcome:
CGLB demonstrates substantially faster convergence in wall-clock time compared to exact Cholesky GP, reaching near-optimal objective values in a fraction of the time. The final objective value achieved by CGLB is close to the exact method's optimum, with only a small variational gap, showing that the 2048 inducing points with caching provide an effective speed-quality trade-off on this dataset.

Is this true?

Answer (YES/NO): NO